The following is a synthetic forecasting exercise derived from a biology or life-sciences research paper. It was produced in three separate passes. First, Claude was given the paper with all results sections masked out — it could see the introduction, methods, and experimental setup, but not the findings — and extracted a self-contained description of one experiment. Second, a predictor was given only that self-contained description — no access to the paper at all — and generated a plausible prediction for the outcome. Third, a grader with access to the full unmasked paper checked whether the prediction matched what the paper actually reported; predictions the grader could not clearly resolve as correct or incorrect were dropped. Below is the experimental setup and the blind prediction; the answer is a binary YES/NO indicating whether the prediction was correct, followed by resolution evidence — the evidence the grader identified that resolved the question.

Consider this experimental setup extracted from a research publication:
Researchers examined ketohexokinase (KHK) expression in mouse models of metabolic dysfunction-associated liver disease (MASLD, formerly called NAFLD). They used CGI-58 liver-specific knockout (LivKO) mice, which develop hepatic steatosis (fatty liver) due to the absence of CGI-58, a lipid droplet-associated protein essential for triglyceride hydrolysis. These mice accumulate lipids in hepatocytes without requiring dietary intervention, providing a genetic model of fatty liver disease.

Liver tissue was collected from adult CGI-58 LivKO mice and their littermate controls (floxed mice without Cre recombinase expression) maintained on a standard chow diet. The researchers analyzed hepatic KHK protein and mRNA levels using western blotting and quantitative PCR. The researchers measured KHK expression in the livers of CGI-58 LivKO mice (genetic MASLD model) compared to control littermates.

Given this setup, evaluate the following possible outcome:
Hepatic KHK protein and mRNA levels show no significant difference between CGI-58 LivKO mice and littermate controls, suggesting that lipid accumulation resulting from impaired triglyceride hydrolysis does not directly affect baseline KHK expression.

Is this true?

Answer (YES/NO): NO